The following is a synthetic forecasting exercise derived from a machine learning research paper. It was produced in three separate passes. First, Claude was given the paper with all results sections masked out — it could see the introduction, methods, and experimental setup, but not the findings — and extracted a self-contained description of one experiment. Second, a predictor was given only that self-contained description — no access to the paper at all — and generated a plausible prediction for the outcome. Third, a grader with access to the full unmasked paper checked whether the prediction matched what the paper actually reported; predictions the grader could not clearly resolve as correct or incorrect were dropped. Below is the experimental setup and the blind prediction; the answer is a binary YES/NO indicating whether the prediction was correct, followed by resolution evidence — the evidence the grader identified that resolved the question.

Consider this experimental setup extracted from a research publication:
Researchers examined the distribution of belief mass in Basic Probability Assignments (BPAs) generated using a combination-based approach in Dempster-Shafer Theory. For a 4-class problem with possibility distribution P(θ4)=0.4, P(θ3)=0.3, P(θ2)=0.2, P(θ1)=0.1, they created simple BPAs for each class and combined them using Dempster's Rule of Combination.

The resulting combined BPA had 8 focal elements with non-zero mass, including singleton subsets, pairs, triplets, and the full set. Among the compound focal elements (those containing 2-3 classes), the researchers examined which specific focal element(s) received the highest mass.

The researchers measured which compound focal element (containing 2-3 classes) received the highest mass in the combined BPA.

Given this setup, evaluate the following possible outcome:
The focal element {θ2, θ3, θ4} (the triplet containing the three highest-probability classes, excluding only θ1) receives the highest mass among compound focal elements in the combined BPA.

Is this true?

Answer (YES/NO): YES